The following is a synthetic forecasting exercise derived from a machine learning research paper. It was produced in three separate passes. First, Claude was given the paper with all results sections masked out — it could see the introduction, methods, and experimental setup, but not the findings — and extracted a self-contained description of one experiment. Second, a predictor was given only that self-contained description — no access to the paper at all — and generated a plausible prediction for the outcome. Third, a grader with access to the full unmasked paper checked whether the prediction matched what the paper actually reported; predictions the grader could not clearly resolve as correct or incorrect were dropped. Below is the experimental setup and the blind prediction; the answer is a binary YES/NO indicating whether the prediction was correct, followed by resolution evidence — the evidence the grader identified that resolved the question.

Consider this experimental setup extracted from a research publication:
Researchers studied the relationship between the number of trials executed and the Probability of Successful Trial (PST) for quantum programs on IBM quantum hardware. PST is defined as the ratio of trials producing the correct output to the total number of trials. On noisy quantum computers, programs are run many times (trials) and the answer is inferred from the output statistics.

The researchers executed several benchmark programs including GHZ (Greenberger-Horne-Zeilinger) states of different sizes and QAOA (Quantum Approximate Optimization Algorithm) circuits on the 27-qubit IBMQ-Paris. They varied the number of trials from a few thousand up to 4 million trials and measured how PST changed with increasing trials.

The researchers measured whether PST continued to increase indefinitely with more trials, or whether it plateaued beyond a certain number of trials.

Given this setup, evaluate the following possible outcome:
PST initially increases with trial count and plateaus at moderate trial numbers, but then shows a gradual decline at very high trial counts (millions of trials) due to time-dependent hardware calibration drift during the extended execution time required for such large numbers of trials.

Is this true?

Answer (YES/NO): NO